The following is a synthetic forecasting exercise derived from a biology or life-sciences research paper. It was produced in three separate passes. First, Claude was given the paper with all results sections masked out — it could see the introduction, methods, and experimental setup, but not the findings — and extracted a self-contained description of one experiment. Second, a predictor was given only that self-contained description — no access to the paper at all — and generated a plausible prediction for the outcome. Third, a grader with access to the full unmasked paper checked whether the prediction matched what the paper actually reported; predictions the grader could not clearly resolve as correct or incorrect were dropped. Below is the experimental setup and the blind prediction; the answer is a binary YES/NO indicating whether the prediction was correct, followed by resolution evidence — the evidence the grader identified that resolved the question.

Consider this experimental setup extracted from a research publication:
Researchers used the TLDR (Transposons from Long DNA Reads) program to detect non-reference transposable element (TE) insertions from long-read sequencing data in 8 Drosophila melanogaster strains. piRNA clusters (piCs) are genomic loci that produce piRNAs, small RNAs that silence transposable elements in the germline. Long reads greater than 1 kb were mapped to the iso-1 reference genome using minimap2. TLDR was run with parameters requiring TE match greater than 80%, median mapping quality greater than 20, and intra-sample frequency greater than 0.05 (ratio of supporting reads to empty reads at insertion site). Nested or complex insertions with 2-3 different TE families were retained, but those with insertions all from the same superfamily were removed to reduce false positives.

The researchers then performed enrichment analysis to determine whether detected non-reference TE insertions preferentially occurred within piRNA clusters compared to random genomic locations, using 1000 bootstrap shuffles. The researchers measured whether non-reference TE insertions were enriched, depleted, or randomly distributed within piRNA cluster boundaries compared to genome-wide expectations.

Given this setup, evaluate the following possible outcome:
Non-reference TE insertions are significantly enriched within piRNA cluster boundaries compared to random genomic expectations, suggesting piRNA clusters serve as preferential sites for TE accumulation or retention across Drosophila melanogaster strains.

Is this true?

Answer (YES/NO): NO